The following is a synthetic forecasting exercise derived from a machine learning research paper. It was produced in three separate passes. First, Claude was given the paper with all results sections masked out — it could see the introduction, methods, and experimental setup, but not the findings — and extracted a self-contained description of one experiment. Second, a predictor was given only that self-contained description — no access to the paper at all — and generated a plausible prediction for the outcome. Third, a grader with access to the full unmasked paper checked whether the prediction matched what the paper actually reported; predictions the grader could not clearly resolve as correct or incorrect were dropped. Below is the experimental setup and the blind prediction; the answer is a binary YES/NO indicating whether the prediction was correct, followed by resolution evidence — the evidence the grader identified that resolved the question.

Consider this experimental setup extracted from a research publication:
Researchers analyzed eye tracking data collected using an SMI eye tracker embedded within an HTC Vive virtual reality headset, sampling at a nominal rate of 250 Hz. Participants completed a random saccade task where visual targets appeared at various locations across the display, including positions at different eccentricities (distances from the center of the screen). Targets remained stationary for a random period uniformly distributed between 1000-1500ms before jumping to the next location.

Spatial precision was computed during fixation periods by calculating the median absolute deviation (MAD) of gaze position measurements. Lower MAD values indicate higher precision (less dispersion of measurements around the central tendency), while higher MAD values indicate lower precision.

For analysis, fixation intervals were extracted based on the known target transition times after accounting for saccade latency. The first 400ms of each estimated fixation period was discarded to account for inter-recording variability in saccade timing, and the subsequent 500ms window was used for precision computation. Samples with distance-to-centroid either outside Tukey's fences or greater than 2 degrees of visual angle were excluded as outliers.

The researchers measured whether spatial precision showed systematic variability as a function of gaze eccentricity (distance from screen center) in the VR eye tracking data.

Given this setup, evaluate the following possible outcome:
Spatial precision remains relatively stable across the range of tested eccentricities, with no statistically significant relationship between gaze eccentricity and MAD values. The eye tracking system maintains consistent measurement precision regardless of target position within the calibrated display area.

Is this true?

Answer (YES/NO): YES